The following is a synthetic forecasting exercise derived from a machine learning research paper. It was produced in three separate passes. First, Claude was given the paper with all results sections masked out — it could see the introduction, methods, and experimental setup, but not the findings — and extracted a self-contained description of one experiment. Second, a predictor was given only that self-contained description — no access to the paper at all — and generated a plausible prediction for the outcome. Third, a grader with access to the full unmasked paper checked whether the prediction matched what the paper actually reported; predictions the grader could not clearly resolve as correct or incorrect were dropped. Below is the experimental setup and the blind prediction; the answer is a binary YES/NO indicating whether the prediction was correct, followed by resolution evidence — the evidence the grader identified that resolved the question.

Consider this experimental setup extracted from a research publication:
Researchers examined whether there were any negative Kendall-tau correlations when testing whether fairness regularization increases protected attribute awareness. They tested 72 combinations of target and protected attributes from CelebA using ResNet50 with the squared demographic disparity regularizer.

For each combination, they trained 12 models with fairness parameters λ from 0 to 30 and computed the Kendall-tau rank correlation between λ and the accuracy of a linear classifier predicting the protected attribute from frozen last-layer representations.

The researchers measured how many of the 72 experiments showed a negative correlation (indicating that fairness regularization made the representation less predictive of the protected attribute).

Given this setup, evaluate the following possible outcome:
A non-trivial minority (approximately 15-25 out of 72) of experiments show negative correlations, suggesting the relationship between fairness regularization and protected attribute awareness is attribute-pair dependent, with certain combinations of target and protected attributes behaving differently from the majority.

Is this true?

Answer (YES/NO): NO